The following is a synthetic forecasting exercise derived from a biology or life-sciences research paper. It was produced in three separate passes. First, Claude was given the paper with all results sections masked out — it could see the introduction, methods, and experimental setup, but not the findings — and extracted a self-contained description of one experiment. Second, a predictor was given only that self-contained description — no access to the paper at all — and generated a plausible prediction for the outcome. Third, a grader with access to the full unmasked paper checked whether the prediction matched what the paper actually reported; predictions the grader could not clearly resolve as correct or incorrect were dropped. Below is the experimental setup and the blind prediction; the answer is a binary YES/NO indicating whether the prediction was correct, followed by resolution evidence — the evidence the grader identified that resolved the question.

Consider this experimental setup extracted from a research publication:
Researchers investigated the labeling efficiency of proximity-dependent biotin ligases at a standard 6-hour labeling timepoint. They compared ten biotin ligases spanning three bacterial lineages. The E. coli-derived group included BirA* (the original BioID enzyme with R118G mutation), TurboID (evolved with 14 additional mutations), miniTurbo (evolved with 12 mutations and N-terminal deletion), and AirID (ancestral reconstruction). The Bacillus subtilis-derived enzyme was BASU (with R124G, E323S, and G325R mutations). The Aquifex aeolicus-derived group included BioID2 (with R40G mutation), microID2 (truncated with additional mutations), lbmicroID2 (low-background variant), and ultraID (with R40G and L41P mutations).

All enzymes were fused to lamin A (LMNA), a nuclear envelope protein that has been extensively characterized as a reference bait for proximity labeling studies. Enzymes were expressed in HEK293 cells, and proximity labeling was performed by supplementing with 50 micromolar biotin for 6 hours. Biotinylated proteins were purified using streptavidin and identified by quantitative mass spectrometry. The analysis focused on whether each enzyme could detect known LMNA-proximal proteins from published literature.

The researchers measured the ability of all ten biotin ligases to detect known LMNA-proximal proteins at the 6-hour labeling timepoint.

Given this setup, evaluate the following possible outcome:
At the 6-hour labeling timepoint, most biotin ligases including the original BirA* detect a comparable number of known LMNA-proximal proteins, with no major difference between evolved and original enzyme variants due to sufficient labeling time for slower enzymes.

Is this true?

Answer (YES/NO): YES